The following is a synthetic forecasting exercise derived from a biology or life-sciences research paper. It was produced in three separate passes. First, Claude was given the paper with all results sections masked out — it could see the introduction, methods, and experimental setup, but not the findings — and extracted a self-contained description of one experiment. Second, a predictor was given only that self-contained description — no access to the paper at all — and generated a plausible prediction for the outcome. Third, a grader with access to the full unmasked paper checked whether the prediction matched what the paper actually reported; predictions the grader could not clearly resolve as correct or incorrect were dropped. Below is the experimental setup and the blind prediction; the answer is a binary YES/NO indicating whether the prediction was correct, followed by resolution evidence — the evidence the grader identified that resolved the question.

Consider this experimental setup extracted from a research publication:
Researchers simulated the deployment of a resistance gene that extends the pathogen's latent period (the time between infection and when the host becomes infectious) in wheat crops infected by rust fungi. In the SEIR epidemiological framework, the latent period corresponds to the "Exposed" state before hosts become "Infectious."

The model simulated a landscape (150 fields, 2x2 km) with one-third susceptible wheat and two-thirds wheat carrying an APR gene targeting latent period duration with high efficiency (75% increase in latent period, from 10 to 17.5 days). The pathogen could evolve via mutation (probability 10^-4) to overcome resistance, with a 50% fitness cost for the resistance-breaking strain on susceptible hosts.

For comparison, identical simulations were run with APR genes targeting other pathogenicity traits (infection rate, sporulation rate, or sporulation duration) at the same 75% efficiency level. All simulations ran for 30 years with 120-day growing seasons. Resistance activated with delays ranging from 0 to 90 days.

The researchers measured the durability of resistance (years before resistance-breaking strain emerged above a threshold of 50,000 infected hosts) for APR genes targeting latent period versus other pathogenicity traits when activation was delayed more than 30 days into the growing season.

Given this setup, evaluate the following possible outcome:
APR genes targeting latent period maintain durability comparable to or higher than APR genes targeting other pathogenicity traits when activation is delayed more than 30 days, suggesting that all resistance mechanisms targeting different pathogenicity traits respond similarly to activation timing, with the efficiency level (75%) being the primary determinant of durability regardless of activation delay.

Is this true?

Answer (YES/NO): NO